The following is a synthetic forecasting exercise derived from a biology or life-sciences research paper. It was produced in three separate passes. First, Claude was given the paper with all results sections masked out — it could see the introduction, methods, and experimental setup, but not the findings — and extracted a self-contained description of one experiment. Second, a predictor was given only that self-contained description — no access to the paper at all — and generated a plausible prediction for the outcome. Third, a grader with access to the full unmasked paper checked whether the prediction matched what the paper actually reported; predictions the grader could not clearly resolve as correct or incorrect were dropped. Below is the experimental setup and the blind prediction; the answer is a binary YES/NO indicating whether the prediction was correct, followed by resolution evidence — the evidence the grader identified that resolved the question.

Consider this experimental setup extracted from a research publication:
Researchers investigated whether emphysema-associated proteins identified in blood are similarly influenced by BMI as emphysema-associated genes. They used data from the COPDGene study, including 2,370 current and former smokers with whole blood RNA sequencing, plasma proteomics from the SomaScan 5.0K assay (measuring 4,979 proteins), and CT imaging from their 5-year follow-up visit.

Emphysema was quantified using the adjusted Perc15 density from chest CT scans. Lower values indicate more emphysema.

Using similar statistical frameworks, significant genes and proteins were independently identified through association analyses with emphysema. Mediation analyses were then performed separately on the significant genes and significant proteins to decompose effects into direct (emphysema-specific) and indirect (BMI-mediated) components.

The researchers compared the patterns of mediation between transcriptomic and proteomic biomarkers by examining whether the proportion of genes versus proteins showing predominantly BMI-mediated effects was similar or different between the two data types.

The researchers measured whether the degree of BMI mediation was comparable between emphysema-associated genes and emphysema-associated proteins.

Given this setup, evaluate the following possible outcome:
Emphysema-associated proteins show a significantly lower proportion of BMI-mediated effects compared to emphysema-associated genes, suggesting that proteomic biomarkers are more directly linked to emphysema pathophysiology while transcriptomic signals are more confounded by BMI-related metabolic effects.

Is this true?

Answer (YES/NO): NO